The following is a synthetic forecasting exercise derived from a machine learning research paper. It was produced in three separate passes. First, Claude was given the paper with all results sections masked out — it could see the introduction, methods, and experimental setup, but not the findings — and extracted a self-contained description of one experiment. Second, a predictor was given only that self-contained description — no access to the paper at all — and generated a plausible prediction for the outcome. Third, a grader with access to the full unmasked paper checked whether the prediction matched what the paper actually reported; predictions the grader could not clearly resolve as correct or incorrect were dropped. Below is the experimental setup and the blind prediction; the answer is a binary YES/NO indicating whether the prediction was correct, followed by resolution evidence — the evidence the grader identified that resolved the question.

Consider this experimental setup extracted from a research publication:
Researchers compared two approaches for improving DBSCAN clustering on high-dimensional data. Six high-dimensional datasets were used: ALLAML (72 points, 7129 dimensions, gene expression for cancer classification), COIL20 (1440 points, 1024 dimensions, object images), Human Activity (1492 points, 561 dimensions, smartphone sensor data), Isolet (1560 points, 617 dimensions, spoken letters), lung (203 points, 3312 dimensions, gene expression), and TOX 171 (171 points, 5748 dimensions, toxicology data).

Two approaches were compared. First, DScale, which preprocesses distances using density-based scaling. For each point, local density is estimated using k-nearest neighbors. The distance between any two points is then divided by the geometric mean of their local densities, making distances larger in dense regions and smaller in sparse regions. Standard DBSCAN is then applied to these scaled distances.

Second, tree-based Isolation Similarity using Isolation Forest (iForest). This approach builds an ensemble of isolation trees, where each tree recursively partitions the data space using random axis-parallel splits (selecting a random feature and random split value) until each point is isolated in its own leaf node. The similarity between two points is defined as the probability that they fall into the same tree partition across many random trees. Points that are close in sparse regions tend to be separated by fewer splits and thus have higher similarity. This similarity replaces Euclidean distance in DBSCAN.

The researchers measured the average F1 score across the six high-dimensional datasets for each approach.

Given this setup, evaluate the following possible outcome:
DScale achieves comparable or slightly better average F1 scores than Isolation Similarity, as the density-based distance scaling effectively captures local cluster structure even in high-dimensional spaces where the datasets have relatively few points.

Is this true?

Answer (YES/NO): NO